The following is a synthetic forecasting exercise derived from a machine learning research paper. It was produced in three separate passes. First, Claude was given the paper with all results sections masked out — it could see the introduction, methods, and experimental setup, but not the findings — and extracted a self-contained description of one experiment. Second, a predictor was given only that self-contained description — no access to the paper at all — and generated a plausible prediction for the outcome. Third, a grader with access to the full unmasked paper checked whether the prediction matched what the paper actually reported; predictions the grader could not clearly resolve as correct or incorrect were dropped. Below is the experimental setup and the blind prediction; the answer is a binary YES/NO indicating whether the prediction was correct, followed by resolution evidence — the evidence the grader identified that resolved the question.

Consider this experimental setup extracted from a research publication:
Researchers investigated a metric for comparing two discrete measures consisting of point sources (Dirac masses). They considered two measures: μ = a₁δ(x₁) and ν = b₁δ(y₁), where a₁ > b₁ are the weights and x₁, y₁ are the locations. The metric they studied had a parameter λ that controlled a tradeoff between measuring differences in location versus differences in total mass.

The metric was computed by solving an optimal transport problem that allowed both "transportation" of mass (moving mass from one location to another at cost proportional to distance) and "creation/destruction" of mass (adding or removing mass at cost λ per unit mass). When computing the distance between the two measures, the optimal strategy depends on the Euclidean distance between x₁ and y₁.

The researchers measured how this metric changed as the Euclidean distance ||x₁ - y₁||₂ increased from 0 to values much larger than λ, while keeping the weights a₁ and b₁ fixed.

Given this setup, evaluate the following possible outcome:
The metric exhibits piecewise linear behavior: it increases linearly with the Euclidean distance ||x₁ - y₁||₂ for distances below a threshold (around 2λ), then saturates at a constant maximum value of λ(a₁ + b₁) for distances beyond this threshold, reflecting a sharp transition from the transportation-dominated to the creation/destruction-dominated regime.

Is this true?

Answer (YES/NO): YES